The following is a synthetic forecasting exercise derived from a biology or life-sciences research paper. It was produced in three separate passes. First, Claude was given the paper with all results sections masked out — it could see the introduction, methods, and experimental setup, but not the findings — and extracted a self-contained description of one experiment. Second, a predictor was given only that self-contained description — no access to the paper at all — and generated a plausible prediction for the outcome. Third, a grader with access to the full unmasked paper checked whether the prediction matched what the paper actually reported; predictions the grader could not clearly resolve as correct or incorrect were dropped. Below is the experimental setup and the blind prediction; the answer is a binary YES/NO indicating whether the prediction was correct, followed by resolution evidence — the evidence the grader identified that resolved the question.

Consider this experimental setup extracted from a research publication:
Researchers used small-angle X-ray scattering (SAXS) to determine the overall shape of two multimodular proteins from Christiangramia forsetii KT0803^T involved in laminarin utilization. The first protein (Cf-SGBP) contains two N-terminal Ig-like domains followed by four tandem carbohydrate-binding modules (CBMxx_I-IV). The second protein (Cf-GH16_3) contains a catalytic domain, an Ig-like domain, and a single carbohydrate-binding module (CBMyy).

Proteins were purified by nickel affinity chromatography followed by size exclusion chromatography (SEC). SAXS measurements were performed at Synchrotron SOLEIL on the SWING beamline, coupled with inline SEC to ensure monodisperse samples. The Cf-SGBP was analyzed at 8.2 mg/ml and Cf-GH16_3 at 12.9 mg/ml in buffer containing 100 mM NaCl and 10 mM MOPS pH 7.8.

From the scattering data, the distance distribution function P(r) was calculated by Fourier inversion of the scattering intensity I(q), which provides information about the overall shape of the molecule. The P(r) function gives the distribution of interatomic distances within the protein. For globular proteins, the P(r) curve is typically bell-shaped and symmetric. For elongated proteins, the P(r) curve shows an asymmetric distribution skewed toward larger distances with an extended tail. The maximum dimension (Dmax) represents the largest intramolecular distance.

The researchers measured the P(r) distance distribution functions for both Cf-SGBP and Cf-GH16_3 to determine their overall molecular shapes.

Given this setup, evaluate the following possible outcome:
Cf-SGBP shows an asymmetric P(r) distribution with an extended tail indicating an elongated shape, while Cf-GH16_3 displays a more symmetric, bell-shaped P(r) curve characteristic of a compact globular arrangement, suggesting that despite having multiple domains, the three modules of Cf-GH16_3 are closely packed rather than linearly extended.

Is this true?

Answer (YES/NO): NO